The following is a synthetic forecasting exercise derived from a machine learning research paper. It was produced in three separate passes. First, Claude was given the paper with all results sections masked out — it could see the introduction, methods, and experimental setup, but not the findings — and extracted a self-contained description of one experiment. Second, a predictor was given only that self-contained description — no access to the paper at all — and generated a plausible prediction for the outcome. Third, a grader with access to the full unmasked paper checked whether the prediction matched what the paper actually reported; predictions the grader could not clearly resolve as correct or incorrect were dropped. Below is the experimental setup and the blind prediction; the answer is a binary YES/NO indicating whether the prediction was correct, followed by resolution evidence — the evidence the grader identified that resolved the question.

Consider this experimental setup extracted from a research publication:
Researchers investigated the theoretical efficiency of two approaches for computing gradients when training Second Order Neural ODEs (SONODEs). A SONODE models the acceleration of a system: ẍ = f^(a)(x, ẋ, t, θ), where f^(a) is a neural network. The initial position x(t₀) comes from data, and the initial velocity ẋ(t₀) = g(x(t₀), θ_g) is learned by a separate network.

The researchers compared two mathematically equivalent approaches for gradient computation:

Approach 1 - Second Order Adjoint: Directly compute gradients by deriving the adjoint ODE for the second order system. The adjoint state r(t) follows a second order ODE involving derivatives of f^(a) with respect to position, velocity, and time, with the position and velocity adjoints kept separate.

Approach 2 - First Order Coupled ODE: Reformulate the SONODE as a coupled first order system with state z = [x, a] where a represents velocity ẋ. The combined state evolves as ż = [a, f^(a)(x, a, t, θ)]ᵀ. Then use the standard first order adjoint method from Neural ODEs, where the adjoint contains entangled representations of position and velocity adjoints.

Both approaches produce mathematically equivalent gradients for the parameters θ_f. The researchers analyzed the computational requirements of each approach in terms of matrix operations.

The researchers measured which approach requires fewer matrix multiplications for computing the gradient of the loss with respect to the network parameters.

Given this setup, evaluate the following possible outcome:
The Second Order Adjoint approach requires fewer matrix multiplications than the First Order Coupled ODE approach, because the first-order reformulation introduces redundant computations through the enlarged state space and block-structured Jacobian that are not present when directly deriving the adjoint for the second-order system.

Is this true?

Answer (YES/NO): NO